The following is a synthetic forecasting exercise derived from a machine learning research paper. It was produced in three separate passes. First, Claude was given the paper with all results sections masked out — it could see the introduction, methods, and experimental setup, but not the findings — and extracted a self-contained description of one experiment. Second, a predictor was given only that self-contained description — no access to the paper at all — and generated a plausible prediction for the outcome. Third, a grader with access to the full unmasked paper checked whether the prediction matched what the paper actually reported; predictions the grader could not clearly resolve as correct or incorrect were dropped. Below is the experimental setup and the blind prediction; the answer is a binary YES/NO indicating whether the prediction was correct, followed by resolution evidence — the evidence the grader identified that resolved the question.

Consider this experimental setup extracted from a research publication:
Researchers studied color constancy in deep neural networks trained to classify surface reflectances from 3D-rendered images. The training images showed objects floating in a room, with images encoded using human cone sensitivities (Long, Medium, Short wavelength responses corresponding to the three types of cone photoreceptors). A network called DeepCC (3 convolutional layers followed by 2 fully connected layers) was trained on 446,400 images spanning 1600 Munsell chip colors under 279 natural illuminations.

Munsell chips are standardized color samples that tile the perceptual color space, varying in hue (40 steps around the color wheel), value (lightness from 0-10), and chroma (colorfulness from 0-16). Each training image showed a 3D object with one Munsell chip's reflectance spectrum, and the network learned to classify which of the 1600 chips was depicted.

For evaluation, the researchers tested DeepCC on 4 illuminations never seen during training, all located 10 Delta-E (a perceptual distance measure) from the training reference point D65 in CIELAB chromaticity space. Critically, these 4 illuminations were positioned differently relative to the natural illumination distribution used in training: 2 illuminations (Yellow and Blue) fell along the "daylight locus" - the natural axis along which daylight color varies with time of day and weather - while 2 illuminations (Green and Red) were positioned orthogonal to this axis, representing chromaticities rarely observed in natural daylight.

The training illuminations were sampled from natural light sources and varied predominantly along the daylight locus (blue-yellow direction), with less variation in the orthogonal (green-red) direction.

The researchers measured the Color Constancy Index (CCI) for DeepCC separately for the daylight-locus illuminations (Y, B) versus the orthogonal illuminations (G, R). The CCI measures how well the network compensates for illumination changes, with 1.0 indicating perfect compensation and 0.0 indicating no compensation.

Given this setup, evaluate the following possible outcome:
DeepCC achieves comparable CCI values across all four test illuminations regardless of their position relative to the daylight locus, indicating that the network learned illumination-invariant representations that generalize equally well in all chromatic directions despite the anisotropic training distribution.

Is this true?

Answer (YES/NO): NO